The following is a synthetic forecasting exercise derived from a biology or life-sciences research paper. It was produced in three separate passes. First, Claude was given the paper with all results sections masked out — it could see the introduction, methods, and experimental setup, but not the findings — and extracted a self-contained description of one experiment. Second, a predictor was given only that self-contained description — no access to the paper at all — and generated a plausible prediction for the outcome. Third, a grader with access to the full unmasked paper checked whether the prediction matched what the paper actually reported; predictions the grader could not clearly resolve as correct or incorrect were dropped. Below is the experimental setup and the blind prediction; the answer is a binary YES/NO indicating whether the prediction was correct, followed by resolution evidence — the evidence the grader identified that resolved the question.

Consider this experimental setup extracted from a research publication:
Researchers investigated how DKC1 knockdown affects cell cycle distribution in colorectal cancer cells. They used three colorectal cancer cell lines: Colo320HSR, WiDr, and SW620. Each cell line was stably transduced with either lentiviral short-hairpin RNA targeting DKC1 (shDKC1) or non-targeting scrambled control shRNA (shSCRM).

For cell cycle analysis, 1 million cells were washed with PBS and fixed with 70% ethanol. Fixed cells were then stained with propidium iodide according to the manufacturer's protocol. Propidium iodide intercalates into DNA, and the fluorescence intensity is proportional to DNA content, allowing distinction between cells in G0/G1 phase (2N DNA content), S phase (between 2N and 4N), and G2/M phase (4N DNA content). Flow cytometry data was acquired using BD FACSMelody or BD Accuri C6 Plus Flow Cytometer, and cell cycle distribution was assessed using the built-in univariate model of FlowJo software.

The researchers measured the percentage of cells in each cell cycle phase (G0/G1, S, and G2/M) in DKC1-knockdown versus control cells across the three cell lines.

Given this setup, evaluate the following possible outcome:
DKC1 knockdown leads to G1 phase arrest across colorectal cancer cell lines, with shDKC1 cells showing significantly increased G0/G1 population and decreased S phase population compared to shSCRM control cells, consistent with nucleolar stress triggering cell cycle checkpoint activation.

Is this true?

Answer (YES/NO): NO